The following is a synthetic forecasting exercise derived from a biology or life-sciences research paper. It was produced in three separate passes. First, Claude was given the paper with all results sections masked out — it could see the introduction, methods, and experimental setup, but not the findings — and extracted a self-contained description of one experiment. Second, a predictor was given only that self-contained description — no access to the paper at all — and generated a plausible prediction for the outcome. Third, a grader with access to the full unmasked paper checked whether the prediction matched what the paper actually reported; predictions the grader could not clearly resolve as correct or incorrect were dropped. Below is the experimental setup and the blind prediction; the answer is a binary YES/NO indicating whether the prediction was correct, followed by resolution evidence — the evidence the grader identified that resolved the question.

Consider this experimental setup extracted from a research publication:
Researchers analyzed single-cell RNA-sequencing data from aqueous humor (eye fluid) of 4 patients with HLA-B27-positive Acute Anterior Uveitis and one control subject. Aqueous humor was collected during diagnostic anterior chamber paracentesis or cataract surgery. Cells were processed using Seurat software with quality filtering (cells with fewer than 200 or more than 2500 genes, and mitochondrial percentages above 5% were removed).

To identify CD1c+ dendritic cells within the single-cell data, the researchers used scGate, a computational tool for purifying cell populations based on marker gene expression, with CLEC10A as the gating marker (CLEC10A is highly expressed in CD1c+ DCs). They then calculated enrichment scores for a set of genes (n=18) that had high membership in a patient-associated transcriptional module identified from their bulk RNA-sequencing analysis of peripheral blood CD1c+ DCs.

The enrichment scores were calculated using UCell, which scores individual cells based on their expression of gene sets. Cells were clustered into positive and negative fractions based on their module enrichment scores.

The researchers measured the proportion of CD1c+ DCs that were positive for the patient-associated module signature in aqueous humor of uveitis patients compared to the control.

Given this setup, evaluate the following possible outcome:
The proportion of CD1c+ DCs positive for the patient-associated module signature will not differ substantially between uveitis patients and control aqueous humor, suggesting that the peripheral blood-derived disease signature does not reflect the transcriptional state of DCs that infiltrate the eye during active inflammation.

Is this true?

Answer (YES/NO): NO